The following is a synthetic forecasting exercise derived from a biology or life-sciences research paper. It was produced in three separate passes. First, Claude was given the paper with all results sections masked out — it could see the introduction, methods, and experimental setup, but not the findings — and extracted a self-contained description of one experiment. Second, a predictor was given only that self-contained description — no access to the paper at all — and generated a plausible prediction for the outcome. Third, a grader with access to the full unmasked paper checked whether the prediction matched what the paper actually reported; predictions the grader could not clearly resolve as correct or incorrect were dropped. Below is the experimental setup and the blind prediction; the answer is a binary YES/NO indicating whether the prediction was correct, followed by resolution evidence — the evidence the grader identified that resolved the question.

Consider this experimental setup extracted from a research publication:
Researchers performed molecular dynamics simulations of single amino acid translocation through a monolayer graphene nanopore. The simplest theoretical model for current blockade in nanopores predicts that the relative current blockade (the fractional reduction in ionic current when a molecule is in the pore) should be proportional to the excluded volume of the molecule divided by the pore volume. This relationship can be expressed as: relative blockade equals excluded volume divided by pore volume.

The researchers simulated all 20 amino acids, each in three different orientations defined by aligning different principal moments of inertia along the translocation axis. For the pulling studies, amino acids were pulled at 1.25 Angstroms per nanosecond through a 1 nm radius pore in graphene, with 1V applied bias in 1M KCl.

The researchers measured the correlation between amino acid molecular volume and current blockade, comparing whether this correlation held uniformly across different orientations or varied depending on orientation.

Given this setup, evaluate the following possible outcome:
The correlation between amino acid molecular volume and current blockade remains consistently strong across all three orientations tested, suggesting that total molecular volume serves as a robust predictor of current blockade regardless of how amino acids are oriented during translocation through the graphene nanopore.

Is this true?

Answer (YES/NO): NO